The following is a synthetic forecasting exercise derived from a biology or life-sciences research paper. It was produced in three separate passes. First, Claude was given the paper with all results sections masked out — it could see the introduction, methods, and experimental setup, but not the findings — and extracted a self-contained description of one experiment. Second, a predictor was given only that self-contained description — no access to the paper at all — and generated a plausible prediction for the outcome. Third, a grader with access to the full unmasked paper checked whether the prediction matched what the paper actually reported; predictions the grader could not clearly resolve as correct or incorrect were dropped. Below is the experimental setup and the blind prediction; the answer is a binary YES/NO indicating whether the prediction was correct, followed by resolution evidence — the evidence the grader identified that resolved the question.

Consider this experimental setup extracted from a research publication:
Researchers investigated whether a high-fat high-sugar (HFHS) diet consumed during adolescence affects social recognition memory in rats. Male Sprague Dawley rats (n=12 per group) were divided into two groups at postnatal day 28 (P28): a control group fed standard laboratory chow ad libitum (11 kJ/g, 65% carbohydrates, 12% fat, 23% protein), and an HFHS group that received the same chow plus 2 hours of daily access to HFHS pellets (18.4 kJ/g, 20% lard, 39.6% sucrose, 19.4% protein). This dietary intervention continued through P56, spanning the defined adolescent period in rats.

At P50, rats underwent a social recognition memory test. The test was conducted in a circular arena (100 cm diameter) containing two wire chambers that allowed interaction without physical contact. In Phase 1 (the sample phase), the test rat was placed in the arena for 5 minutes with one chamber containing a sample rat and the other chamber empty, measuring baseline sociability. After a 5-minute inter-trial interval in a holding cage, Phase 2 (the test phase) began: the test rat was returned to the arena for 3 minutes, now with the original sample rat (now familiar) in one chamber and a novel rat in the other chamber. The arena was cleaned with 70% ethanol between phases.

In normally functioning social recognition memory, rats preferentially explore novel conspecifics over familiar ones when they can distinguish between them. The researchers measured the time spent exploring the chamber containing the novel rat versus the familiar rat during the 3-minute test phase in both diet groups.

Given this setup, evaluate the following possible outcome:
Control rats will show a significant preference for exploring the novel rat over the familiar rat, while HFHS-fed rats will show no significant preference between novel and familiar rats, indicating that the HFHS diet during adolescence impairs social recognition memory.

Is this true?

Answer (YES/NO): YES